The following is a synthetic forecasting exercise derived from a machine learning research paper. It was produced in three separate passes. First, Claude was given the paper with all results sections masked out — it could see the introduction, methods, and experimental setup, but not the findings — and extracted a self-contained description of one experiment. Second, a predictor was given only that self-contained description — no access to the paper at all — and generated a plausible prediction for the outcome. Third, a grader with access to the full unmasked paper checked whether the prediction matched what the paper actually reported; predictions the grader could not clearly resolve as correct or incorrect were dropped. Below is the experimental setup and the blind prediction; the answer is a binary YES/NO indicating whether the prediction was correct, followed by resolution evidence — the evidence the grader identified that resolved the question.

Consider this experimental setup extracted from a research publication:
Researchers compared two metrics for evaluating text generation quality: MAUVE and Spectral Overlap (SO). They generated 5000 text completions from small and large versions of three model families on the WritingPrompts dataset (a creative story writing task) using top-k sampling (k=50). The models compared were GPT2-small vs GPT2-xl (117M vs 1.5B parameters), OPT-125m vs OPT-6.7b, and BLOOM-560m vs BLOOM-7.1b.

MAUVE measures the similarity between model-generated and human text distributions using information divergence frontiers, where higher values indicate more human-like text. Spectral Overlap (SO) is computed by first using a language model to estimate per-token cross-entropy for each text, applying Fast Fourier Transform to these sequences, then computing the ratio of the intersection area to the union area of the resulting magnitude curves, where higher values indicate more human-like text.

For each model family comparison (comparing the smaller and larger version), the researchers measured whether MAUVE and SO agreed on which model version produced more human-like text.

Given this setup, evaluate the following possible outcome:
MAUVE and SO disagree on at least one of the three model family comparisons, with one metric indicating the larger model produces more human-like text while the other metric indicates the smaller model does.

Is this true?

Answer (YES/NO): NO